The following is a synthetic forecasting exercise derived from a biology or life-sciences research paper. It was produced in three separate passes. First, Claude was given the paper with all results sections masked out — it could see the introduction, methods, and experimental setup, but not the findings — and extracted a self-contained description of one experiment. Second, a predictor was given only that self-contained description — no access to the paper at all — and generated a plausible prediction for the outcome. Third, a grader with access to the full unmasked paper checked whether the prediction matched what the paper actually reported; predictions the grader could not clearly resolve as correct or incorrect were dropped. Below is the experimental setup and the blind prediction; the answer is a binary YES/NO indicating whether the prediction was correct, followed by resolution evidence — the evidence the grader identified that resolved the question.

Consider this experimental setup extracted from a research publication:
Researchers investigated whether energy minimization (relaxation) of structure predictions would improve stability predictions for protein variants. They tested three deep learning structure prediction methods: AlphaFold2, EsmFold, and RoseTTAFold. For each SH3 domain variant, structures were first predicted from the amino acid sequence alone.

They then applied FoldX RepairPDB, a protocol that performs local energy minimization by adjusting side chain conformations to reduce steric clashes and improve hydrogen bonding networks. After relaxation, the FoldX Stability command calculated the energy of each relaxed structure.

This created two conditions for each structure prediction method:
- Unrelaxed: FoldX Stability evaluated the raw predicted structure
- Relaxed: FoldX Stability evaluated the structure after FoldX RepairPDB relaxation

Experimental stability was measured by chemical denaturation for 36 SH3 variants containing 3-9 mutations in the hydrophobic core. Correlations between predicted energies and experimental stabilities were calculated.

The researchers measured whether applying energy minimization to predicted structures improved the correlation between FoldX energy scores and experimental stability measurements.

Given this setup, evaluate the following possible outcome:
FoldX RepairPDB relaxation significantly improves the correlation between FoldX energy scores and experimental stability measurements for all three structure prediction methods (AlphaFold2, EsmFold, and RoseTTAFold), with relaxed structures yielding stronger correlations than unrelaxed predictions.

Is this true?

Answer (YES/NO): NO